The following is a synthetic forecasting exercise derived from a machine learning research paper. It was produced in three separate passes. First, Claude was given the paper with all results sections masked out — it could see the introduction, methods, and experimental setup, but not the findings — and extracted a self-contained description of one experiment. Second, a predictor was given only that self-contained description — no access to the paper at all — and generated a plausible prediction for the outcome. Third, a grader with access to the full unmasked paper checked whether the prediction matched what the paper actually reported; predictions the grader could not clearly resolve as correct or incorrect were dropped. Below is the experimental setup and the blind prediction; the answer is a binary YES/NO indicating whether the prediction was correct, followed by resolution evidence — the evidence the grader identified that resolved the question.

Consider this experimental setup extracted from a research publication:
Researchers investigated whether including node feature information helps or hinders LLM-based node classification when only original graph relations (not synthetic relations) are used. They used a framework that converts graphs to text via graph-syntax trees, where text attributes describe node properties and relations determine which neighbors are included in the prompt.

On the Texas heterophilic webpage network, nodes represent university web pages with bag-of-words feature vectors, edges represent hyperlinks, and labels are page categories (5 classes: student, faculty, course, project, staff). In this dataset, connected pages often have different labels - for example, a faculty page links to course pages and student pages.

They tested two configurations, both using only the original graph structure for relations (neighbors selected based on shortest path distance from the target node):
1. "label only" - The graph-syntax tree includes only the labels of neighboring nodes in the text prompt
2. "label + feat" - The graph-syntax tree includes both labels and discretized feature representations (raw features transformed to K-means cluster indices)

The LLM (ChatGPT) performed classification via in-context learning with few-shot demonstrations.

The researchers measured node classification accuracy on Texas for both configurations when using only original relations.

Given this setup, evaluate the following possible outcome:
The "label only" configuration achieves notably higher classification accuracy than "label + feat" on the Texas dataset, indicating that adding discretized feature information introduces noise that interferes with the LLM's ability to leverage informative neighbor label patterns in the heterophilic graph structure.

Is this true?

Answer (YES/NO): NO